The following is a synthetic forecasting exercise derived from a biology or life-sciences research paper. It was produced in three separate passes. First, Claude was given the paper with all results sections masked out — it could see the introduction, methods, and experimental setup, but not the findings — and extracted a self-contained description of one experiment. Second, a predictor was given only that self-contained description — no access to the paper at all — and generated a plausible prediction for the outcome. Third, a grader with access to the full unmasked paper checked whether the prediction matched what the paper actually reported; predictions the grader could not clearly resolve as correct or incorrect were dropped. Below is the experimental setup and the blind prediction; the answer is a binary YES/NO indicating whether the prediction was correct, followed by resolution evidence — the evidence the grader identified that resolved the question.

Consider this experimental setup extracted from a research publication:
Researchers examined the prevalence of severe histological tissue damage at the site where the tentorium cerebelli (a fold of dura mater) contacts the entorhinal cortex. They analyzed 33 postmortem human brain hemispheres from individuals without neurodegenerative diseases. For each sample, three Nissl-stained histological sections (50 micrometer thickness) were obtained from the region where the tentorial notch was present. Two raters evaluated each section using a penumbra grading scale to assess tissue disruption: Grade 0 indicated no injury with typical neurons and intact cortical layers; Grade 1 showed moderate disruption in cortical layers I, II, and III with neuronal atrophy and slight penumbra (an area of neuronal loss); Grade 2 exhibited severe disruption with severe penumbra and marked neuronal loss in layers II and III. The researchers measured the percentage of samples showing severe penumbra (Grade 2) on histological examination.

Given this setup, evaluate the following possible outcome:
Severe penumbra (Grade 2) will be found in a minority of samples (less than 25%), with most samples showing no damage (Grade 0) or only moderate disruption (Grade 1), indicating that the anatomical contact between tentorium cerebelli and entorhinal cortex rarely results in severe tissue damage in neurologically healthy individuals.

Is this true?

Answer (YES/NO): YES